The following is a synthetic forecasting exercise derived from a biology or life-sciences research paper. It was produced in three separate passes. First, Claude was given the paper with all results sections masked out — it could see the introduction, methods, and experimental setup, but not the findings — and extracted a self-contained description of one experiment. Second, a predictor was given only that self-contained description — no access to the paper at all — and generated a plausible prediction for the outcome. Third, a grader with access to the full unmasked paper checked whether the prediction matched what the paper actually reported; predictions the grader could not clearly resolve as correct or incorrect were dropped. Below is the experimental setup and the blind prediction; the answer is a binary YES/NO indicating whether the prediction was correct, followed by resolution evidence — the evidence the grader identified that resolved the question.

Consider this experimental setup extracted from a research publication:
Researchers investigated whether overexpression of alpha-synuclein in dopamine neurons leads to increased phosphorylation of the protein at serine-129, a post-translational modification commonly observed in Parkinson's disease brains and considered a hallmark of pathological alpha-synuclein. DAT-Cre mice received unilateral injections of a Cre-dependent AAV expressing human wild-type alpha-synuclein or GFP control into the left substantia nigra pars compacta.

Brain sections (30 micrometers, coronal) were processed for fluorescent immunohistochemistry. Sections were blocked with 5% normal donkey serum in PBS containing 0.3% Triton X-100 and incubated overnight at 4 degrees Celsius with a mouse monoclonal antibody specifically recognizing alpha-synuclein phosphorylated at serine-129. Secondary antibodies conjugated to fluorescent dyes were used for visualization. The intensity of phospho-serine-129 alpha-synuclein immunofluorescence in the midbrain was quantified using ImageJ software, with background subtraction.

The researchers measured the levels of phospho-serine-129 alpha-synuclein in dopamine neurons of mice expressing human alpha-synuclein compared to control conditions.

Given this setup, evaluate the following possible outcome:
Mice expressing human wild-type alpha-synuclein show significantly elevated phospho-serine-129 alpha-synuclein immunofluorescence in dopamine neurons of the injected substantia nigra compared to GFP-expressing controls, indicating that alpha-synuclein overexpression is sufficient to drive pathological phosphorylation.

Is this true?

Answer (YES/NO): NO